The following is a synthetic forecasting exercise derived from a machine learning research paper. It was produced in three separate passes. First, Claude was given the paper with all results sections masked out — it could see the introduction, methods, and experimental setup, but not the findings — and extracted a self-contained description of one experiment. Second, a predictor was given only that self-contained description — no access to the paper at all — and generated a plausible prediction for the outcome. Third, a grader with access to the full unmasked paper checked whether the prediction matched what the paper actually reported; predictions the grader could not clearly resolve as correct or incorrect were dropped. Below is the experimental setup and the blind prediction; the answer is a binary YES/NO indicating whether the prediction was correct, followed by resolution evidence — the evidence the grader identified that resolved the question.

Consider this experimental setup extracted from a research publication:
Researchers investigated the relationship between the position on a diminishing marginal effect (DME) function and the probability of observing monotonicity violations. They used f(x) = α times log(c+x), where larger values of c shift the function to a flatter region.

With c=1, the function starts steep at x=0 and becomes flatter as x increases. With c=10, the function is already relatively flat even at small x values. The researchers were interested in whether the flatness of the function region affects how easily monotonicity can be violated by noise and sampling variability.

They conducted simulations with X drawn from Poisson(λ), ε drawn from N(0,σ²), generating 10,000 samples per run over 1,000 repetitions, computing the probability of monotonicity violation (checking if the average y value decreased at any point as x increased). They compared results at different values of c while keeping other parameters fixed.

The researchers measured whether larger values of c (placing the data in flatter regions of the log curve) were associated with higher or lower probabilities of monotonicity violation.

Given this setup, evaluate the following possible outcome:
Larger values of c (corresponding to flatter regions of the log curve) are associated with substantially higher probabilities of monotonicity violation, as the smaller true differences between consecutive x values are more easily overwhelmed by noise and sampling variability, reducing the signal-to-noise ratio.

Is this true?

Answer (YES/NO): YES